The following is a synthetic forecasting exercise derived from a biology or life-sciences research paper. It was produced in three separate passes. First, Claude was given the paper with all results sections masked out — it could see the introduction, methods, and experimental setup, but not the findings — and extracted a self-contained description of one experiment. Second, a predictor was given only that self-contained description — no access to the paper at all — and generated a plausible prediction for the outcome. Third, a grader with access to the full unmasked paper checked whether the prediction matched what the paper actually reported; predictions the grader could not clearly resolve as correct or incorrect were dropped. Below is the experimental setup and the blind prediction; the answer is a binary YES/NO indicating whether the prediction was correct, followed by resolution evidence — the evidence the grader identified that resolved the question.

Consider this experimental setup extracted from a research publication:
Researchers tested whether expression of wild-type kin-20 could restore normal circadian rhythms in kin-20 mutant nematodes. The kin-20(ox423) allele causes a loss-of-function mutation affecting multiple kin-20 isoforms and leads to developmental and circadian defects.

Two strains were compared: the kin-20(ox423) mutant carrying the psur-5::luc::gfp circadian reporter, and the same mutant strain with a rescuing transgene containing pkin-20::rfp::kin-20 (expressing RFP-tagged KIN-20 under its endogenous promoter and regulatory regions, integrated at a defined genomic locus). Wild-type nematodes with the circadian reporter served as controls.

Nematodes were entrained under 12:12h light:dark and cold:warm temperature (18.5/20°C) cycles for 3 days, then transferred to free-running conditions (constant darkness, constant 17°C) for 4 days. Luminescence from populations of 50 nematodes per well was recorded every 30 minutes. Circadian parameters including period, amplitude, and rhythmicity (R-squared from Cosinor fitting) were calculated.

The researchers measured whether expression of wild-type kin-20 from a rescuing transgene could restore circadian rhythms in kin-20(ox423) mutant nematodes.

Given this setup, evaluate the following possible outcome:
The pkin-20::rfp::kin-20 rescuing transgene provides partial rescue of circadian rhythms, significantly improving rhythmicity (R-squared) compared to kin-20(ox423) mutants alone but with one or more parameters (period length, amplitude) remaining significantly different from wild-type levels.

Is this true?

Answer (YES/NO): NO